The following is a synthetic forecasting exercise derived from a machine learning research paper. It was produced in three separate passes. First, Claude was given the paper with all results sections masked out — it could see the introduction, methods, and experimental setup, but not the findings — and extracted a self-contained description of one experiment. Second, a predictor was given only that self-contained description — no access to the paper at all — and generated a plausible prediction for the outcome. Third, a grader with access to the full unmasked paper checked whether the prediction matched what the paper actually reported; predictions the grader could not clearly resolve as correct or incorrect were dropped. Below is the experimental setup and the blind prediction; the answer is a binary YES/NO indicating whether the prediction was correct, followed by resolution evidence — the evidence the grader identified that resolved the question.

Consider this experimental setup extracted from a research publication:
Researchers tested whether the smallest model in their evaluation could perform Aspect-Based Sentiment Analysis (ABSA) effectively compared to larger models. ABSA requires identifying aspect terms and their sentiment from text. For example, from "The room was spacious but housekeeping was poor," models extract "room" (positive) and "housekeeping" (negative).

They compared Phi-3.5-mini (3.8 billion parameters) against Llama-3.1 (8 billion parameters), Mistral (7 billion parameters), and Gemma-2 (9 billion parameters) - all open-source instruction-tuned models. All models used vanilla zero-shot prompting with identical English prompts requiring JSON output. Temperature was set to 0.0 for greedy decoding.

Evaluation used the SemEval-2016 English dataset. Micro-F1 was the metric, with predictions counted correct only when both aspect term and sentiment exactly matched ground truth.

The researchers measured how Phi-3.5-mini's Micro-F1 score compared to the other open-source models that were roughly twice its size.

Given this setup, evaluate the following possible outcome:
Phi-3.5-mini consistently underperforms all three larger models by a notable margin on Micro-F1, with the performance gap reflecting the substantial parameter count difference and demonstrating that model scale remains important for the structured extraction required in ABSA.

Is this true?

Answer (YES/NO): NO